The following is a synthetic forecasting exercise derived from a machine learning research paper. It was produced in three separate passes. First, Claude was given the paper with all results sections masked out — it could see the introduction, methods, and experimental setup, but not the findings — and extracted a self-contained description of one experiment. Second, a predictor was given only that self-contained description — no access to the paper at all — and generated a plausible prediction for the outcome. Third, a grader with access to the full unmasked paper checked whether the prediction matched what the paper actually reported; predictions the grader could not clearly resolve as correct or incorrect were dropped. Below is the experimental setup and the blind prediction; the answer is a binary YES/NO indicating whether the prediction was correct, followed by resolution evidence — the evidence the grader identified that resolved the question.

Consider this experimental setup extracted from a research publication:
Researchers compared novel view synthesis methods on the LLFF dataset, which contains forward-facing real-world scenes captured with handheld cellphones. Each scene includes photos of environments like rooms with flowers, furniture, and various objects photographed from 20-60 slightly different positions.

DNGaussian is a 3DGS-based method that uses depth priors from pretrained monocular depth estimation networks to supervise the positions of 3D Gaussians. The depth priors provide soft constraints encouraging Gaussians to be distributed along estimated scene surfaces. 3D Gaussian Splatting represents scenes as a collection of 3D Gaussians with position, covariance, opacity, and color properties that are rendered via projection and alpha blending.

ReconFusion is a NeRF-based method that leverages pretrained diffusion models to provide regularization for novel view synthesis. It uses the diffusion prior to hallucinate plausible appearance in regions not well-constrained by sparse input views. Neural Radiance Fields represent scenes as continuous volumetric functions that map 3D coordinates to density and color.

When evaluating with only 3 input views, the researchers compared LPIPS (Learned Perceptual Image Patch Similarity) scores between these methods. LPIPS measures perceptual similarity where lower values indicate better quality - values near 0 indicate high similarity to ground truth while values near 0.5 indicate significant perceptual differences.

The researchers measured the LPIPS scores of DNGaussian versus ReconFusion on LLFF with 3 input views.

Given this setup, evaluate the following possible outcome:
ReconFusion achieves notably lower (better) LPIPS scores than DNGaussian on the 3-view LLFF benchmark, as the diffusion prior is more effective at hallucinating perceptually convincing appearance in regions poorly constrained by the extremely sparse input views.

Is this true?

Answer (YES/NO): YES